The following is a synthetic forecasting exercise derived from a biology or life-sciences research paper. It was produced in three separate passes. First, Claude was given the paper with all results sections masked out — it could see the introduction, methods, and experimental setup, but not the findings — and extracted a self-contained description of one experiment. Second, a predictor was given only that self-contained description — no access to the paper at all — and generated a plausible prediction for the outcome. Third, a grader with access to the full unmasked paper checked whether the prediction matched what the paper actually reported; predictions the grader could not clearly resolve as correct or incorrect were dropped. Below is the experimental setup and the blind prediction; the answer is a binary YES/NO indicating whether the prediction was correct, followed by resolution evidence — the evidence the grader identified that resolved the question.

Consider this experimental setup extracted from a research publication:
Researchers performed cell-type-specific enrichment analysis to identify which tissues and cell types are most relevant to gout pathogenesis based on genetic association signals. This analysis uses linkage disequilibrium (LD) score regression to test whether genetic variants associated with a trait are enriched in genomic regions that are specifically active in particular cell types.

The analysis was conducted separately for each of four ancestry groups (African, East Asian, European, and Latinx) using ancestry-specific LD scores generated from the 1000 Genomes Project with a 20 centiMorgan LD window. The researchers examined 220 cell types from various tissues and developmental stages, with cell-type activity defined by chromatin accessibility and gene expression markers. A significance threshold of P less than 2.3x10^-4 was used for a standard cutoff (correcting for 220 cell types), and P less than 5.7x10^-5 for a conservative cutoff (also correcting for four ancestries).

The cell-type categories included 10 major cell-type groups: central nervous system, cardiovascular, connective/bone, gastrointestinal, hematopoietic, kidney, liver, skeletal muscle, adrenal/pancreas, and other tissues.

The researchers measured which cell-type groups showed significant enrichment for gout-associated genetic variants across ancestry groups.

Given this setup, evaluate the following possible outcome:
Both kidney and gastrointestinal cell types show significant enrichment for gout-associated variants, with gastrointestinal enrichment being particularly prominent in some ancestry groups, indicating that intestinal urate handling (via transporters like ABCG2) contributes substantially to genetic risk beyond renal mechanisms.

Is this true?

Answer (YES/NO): NO